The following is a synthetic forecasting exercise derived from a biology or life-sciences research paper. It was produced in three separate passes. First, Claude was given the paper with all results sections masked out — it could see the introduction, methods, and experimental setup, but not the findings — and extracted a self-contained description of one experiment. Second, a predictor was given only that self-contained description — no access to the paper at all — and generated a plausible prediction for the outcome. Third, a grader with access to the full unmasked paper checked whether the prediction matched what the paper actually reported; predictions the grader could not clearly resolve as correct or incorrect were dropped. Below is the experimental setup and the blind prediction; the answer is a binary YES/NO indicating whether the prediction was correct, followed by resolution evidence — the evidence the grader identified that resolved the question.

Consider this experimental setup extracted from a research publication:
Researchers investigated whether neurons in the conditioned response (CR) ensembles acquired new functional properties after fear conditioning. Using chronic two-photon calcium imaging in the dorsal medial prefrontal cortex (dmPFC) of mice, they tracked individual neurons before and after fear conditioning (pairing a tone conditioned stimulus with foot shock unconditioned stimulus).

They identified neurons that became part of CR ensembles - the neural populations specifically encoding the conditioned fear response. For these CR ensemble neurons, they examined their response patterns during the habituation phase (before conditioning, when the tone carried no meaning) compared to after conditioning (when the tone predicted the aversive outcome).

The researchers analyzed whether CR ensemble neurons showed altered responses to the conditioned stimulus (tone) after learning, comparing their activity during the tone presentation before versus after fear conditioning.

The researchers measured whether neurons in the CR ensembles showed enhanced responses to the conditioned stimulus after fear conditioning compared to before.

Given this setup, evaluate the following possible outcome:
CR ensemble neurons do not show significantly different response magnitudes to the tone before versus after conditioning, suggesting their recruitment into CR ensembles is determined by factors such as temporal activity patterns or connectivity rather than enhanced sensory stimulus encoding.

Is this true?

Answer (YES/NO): NO